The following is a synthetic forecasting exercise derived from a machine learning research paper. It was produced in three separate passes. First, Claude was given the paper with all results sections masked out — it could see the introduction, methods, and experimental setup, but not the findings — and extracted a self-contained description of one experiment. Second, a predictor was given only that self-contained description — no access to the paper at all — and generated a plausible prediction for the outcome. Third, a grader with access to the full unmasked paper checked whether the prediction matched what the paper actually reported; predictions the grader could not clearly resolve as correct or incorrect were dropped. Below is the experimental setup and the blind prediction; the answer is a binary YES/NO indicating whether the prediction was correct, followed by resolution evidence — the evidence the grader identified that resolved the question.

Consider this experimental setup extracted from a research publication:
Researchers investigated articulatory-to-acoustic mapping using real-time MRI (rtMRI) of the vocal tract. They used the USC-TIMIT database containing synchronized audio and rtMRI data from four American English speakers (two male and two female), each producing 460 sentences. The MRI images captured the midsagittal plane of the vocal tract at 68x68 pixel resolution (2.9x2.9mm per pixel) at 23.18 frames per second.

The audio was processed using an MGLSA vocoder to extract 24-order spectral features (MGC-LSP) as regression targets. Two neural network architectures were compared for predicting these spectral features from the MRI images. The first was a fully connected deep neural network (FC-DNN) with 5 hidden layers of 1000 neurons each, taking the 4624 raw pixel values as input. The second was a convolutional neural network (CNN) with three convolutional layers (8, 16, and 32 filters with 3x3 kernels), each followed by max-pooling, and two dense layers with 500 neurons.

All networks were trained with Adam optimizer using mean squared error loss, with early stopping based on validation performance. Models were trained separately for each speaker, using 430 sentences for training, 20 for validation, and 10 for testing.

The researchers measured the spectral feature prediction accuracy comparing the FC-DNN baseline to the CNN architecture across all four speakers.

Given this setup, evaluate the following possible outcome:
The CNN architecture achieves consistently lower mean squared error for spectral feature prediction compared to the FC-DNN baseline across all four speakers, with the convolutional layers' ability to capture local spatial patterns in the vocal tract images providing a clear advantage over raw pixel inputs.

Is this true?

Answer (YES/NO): NO